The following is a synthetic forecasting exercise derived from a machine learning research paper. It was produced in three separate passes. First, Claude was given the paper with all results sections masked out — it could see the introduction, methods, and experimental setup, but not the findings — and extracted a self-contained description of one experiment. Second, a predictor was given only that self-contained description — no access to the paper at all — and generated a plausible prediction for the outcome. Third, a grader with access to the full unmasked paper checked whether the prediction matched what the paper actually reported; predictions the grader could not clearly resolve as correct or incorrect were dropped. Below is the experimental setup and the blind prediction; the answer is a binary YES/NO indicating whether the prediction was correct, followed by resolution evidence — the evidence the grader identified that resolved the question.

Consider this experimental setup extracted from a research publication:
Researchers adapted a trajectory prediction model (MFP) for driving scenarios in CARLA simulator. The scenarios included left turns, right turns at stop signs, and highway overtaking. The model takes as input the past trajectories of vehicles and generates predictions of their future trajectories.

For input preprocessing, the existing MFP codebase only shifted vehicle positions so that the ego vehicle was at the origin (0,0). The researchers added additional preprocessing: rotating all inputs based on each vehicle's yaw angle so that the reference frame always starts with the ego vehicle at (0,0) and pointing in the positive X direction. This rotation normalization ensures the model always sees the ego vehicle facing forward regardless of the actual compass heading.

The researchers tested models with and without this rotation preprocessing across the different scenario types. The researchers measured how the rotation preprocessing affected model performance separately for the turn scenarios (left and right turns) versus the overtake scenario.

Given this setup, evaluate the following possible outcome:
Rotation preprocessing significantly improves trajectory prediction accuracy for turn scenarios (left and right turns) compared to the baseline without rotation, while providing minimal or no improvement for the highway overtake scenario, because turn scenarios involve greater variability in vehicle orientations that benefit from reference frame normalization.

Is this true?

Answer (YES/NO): NO